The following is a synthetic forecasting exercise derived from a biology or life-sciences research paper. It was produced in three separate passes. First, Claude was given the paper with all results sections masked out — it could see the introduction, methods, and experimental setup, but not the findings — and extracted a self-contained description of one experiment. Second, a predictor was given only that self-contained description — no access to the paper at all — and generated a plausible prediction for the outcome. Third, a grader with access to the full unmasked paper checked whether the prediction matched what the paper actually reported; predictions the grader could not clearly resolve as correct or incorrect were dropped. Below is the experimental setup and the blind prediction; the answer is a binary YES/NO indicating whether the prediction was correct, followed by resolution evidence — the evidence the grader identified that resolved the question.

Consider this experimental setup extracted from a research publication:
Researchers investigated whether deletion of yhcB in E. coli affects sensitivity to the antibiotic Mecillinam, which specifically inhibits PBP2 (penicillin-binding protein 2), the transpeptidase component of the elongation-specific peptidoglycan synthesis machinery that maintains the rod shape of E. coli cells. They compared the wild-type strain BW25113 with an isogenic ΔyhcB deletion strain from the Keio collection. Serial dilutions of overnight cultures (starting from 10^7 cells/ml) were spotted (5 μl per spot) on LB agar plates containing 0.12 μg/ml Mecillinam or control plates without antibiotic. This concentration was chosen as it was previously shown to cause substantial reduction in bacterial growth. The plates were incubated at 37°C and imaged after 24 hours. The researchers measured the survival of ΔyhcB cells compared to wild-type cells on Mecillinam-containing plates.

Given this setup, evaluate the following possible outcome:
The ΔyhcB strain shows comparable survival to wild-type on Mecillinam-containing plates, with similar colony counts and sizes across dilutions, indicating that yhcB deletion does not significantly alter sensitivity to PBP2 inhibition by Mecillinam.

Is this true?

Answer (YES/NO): NO